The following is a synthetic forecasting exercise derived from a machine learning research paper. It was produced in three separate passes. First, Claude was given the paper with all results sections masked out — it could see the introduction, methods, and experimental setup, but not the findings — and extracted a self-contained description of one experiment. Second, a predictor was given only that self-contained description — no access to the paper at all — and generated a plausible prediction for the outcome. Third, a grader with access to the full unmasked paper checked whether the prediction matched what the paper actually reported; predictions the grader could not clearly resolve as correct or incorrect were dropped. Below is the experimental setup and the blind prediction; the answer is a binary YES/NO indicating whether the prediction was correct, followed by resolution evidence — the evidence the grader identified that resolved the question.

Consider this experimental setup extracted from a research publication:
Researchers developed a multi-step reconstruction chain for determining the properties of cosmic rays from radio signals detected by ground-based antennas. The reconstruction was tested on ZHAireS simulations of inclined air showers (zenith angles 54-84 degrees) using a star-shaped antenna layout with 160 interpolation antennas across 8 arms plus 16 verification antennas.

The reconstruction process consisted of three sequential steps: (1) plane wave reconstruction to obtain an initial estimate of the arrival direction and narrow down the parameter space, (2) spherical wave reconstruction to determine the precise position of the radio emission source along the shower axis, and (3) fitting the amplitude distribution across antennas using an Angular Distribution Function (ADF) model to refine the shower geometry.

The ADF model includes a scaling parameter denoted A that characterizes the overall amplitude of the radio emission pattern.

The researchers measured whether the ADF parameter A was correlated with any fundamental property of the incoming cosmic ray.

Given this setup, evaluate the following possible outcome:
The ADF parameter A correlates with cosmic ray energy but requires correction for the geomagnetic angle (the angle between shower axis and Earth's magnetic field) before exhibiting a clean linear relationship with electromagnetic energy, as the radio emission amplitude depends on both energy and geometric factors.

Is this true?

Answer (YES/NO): NO